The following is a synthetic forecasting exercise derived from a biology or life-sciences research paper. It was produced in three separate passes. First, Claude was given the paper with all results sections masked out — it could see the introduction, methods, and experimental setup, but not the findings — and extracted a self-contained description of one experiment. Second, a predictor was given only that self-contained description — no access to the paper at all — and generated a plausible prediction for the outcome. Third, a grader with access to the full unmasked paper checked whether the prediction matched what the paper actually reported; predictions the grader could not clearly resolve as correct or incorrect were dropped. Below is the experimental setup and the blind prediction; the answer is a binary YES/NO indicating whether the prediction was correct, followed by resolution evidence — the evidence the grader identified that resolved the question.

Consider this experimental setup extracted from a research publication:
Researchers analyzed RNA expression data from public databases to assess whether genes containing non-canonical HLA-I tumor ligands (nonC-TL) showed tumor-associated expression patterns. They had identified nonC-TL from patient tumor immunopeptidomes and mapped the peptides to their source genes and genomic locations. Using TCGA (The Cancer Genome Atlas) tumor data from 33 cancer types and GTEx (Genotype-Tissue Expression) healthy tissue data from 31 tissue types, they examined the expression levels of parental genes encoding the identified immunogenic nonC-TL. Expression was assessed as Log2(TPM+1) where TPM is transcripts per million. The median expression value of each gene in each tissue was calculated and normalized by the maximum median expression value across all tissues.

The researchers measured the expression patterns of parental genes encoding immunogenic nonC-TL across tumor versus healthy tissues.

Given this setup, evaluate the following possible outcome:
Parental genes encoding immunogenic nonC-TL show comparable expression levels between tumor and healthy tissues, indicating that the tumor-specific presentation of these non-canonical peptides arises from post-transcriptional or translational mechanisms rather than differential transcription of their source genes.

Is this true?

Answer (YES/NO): YES